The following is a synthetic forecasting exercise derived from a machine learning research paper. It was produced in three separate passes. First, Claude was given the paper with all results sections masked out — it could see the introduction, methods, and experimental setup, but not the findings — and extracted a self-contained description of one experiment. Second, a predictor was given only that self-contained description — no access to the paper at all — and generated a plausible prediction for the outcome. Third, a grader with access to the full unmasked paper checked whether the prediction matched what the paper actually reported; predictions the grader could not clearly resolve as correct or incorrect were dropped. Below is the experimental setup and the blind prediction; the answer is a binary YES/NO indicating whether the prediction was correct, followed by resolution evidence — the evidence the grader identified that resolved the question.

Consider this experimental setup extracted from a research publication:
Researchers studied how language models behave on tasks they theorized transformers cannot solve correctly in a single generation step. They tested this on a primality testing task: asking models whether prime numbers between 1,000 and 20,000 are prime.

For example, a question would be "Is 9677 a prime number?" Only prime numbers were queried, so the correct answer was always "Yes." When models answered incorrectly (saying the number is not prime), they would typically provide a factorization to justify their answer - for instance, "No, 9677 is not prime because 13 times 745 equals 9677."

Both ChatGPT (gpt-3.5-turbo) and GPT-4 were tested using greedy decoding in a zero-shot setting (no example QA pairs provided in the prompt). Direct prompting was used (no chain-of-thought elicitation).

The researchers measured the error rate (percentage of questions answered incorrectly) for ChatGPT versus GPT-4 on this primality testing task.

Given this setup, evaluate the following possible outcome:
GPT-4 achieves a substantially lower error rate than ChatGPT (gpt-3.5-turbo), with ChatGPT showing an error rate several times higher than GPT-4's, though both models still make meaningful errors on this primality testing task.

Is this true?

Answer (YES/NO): NO